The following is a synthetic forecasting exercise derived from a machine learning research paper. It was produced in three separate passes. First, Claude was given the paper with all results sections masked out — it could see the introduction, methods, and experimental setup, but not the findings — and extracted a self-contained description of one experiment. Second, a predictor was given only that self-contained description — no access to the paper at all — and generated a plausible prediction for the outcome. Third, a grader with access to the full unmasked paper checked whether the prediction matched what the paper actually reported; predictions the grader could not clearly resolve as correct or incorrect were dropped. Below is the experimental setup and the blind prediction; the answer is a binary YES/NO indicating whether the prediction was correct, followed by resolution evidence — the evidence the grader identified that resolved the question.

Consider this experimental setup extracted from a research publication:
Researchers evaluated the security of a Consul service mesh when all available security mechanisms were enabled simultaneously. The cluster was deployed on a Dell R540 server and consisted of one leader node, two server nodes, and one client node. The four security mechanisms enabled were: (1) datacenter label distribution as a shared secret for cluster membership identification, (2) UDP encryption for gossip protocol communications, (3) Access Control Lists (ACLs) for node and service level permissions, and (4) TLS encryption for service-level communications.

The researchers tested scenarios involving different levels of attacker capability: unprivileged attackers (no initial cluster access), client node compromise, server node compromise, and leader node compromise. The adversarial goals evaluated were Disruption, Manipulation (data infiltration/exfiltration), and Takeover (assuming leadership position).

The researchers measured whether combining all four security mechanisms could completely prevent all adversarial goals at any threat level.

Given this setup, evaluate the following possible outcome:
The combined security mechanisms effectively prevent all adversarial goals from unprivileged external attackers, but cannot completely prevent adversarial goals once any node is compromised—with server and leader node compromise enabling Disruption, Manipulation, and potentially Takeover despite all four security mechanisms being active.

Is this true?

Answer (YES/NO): NO